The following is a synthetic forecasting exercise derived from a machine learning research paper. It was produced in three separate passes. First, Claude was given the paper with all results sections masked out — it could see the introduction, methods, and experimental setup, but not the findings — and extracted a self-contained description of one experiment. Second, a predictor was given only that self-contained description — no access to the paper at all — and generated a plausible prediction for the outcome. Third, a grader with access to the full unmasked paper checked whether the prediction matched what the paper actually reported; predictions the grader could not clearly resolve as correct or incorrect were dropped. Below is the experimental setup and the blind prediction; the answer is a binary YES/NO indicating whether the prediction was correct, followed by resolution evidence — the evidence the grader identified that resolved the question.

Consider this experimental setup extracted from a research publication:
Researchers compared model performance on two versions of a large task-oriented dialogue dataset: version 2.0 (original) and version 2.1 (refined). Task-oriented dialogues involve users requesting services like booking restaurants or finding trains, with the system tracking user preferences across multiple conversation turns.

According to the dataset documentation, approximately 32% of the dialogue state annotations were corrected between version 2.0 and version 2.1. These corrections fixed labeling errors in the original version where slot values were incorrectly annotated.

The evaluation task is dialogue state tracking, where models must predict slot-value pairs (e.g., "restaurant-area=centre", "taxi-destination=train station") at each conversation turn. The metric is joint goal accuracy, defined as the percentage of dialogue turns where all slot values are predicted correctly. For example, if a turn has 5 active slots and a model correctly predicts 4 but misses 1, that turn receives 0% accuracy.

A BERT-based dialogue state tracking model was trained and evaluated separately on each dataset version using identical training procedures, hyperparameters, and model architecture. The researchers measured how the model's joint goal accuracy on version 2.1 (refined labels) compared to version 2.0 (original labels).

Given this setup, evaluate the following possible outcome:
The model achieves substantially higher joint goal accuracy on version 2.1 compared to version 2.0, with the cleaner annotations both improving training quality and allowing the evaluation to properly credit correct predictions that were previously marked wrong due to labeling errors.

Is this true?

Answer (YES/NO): NO